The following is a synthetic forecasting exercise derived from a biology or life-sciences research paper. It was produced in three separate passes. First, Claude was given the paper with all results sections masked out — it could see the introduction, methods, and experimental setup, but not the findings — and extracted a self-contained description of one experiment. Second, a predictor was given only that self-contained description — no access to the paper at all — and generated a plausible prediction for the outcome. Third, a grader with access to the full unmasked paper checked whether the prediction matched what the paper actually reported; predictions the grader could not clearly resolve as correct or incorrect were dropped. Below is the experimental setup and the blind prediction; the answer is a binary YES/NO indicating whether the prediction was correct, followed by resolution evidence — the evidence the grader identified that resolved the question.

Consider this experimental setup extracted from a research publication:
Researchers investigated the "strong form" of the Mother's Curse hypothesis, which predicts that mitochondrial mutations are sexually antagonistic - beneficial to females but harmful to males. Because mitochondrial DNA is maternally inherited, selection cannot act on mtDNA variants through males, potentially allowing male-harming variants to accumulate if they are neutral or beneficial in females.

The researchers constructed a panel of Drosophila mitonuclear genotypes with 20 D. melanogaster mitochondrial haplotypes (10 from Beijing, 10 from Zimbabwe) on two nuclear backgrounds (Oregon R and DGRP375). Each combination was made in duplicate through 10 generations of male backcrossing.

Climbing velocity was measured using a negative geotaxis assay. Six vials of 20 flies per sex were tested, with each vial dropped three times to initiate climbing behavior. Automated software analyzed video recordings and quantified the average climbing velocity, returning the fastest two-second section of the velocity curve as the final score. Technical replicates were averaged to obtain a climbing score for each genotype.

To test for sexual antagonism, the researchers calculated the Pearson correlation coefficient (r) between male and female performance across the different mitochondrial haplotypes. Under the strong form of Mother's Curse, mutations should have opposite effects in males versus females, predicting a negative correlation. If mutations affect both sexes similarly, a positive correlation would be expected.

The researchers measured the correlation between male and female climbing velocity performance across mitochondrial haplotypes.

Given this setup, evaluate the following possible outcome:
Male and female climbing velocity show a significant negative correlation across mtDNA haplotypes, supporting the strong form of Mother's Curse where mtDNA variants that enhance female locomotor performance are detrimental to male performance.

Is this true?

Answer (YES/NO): NO